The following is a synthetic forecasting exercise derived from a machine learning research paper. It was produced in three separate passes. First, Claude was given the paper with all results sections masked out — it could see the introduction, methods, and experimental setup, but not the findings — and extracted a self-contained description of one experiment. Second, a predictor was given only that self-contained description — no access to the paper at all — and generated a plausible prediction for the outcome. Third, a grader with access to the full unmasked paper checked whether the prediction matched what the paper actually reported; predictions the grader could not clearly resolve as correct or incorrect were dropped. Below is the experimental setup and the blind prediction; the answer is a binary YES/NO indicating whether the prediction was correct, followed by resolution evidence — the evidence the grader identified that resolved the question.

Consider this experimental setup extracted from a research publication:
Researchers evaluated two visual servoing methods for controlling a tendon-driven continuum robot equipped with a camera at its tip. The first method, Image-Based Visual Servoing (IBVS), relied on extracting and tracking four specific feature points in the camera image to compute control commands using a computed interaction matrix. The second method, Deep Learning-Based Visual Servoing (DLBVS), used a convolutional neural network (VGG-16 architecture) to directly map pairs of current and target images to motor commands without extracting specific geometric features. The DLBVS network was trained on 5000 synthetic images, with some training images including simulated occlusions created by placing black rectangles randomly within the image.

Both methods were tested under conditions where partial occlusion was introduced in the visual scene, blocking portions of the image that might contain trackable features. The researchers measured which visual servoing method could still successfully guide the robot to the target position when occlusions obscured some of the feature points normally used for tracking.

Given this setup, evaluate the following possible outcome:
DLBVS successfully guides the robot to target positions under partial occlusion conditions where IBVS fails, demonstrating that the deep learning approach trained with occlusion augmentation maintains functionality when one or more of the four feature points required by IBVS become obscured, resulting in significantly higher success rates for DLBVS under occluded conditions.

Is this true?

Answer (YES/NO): YES